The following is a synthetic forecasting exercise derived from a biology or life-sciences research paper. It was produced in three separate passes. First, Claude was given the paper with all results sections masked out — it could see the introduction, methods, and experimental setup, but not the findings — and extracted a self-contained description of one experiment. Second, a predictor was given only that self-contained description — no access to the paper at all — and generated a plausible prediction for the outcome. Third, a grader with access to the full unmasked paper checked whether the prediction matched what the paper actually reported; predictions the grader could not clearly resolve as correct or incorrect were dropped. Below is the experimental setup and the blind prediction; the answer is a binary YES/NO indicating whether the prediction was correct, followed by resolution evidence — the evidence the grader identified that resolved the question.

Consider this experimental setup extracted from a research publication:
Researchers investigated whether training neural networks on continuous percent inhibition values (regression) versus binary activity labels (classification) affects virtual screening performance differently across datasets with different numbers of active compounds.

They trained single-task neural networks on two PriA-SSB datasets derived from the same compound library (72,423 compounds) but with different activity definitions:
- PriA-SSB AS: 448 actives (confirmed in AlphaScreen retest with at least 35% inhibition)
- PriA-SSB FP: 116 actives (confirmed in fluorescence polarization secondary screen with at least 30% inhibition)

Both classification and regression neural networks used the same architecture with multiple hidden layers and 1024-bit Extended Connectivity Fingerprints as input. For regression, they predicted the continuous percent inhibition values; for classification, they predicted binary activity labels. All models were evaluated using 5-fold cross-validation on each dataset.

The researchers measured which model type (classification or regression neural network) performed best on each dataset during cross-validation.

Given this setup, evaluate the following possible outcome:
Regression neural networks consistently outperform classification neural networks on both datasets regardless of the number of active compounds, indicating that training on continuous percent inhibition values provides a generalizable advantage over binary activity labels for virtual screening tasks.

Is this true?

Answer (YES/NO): NO